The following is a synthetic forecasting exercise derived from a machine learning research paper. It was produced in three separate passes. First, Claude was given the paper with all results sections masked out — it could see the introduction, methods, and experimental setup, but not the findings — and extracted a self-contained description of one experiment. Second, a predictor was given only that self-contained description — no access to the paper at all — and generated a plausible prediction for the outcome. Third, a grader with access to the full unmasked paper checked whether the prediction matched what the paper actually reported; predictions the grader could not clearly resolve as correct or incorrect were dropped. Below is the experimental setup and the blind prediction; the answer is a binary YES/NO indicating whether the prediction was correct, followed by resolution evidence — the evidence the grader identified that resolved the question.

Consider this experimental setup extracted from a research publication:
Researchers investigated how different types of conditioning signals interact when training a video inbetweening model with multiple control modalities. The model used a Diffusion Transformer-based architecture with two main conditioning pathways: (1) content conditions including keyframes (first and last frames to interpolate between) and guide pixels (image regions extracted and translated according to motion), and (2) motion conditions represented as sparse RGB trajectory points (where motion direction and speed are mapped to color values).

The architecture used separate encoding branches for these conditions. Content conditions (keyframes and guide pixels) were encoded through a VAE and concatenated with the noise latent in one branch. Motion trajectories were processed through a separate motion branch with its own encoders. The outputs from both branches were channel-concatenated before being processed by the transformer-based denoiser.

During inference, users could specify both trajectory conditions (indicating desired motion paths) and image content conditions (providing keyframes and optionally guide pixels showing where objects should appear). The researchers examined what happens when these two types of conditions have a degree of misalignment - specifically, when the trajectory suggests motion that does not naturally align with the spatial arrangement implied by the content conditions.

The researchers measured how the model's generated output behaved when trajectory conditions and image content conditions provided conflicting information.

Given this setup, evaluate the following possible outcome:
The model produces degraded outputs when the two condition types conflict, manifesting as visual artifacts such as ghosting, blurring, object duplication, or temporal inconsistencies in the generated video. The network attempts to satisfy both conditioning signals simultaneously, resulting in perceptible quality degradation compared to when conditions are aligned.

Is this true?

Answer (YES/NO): NO